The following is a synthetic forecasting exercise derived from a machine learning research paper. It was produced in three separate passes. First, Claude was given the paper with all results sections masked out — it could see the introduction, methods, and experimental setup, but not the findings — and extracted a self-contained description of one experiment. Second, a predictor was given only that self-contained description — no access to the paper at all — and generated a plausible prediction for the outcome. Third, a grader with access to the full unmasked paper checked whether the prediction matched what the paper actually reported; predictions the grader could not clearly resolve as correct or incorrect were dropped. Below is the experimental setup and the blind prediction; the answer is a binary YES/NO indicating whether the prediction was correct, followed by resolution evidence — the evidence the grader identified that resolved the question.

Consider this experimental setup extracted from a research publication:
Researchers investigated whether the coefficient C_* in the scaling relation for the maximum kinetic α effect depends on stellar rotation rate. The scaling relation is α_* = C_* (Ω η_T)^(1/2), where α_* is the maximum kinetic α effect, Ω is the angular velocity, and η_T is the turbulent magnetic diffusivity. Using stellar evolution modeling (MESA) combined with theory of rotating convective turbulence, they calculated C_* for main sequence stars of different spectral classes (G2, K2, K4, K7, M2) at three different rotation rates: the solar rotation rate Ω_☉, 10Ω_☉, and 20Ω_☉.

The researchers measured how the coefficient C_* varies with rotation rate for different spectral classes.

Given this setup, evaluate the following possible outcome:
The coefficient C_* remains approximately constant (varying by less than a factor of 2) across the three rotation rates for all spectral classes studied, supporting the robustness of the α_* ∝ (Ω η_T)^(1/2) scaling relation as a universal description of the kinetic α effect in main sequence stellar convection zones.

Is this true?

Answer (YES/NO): YES